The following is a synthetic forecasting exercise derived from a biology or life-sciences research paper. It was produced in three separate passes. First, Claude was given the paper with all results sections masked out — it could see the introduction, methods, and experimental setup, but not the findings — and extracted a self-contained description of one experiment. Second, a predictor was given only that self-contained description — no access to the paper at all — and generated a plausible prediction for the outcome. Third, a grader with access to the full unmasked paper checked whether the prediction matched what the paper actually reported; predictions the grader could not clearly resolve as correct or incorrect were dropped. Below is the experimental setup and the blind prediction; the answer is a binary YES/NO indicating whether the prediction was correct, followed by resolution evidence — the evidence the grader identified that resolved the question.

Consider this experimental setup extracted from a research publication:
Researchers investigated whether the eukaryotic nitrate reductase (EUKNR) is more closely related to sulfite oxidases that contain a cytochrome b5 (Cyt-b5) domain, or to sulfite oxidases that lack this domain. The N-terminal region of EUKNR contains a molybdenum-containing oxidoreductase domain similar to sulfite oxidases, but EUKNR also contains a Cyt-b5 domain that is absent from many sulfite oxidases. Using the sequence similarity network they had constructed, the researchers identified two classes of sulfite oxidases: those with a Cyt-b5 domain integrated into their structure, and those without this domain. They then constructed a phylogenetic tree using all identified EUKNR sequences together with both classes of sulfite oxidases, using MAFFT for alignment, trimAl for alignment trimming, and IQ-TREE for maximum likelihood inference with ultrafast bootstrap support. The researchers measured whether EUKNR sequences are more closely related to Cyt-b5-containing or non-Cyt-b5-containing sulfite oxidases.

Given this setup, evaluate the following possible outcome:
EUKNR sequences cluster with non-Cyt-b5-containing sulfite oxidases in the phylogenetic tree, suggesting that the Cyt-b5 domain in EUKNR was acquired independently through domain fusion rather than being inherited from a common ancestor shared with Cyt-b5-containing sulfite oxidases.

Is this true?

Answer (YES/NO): YES